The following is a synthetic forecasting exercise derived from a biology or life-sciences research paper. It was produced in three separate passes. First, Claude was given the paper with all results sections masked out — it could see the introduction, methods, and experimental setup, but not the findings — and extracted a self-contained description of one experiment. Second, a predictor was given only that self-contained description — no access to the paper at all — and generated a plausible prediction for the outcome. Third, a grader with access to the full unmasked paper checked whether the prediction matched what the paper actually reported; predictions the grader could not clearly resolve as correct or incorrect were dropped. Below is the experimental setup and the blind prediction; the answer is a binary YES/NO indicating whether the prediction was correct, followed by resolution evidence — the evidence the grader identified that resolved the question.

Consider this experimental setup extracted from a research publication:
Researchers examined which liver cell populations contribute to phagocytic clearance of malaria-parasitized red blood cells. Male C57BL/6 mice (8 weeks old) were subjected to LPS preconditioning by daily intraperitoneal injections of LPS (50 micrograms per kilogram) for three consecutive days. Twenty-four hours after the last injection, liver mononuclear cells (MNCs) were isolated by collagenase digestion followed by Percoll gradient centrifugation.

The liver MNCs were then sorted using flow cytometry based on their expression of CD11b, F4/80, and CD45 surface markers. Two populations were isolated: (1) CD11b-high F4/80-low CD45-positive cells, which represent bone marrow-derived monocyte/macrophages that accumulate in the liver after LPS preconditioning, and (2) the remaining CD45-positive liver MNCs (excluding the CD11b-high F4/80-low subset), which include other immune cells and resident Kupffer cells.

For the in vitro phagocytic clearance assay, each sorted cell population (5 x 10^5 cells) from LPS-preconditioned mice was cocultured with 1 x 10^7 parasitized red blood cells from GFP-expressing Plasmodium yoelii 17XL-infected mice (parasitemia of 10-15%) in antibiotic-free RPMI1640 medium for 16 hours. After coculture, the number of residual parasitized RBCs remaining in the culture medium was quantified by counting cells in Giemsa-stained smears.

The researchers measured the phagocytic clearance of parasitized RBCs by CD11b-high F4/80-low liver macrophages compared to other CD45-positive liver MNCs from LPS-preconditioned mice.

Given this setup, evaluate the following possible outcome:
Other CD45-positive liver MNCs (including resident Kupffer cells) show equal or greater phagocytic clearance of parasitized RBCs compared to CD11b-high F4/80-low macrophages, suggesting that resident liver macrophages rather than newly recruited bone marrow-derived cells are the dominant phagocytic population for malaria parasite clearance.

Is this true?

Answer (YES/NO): NO